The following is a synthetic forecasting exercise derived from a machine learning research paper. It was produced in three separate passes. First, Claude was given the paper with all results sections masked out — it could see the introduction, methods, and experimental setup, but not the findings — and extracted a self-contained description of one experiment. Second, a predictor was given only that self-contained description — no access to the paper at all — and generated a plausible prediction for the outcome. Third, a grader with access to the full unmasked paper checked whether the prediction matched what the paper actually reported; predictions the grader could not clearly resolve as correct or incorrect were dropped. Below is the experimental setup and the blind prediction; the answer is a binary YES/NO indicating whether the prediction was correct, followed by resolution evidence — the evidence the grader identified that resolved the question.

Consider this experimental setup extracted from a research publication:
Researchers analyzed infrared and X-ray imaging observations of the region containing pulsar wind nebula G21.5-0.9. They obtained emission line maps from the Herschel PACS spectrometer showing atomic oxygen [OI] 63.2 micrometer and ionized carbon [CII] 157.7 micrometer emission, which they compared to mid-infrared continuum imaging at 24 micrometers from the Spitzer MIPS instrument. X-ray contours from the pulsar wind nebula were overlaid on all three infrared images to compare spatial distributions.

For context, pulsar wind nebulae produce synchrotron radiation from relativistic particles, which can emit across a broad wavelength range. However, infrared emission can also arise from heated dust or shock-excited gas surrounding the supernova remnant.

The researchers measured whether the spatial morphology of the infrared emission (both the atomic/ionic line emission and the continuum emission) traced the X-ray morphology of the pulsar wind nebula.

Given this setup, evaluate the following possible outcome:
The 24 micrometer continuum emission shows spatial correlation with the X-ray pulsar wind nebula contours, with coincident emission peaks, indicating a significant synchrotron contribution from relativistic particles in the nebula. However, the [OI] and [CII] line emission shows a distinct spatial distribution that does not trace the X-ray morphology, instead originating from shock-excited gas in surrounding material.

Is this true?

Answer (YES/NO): NO